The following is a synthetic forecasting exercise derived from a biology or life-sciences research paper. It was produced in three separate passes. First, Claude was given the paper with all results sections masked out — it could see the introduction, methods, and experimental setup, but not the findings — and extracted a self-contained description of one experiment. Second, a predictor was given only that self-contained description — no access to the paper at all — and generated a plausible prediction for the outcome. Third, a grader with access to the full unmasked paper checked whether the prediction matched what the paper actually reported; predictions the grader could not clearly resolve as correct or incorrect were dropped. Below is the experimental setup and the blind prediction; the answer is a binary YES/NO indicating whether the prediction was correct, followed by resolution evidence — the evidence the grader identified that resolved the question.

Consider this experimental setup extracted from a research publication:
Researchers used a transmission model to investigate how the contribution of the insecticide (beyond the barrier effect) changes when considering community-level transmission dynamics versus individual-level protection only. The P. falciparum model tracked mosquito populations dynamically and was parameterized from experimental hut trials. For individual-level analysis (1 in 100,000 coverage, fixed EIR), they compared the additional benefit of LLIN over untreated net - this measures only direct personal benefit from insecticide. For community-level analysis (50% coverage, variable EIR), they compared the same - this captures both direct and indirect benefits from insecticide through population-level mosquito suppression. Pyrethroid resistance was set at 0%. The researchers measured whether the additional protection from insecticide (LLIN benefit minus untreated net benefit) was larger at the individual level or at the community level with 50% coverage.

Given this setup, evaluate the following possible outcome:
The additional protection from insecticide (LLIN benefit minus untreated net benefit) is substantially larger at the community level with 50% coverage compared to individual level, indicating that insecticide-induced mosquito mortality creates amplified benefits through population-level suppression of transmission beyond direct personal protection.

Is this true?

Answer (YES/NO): YES